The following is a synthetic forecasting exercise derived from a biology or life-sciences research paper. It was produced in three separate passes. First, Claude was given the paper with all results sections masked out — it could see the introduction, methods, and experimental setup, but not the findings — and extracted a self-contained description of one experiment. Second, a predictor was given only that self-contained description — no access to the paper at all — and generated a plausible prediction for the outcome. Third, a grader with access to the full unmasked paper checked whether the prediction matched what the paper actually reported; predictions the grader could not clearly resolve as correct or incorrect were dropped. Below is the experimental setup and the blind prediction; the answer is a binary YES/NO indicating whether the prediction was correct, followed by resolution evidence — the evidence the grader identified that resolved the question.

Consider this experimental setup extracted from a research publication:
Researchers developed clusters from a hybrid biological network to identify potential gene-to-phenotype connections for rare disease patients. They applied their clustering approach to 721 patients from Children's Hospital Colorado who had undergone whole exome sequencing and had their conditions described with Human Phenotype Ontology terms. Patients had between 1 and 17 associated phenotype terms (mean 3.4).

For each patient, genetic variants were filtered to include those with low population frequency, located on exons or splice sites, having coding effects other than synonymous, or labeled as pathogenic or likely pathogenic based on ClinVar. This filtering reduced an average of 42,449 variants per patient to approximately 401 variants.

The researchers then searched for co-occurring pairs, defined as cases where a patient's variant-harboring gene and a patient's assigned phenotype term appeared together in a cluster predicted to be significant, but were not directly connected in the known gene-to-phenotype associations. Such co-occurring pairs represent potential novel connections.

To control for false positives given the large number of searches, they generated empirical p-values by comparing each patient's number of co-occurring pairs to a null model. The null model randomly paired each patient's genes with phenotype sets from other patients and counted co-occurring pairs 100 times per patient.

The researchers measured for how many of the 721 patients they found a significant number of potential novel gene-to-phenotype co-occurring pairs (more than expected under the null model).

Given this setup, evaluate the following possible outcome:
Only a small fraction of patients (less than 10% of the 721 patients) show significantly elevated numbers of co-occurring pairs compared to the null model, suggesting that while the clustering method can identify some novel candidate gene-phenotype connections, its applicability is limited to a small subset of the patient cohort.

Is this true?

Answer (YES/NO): YES